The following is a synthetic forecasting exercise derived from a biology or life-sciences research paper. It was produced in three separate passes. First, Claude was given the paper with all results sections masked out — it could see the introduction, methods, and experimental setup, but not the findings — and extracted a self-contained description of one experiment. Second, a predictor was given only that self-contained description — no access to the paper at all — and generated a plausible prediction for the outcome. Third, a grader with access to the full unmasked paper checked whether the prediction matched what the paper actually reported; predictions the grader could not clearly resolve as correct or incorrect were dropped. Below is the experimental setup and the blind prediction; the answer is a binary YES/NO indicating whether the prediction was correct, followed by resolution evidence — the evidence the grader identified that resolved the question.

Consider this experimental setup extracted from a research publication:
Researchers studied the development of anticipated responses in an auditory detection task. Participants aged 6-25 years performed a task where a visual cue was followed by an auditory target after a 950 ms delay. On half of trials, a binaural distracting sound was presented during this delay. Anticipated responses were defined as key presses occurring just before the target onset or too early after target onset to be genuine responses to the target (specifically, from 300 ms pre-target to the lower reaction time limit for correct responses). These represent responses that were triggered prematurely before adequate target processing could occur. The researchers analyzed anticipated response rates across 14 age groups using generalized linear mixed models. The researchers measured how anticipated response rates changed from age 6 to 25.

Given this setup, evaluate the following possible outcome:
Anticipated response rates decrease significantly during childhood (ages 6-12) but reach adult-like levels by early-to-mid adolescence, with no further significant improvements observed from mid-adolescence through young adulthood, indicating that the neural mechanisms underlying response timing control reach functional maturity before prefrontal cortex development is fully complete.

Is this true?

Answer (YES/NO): NO